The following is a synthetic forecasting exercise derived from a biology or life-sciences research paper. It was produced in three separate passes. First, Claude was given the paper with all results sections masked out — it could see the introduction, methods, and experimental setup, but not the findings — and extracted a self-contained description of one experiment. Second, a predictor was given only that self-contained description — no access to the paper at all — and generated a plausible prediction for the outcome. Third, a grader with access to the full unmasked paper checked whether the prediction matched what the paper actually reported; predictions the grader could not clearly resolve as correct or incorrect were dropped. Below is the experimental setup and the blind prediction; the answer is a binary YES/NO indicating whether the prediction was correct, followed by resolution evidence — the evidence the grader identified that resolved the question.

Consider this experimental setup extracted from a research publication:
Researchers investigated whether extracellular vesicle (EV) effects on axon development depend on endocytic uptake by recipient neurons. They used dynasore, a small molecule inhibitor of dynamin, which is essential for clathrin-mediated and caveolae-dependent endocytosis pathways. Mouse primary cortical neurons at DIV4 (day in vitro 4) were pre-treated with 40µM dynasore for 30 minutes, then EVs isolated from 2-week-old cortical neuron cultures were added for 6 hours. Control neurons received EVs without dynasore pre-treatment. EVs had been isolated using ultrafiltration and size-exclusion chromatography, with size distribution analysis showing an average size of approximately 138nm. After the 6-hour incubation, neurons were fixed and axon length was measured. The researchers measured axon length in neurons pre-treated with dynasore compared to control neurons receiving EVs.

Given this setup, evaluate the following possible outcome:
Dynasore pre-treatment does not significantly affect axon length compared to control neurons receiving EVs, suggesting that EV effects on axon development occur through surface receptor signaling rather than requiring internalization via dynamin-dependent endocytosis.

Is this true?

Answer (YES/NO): NO